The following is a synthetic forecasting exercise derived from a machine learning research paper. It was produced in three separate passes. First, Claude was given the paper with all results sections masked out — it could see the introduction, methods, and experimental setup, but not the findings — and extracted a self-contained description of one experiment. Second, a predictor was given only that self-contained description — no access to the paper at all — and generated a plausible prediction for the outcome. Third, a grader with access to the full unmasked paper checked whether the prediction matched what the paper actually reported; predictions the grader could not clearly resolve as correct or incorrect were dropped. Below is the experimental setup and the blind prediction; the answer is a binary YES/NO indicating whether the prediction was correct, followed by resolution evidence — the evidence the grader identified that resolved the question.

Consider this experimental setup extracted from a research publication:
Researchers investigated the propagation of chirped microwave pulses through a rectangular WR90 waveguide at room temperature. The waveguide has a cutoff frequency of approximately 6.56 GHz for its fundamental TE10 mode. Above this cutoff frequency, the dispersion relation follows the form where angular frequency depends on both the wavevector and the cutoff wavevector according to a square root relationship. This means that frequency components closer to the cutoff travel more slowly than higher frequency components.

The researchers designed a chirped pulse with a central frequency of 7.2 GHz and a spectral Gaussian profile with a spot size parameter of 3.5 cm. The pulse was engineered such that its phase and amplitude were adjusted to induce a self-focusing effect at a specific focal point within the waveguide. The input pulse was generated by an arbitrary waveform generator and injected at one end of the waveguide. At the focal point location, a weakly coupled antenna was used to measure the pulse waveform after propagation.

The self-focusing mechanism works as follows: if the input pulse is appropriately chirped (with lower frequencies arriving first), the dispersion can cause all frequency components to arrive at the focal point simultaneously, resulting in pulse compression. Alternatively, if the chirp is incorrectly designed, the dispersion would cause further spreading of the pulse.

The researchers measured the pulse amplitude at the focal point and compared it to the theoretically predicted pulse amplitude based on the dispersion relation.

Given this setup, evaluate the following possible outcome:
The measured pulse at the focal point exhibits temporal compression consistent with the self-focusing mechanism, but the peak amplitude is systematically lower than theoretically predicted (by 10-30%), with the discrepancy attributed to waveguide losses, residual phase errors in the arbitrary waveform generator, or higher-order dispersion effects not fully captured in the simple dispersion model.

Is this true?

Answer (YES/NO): NO